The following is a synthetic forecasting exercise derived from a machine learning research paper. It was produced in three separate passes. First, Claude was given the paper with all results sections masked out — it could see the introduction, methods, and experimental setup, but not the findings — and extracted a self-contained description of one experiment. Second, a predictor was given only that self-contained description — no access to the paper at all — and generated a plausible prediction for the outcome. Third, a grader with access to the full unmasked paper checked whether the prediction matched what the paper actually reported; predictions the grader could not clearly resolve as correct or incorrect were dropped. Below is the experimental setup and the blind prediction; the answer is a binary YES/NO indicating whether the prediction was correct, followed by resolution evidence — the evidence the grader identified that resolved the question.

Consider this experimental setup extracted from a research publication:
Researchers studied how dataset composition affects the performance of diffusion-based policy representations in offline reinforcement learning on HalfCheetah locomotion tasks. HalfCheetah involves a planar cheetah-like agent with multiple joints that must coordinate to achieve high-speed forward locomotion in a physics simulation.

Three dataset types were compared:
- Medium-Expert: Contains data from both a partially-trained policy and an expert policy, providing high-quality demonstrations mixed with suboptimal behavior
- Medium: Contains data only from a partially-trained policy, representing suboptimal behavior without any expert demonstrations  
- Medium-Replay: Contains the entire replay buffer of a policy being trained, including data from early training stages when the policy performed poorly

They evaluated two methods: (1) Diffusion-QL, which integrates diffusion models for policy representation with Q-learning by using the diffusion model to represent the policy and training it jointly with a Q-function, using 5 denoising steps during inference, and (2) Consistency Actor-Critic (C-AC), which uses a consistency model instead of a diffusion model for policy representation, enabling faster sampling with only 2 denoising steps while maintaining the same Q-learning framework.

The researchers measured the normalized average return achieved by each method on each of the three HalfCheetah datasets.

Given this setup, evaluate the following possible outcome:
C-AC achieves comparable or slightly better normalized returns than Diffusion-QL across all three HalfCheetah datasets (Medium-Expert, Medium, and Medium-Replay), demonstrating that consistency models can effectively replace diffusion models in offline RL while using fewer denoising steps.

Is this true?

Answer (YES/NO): NO